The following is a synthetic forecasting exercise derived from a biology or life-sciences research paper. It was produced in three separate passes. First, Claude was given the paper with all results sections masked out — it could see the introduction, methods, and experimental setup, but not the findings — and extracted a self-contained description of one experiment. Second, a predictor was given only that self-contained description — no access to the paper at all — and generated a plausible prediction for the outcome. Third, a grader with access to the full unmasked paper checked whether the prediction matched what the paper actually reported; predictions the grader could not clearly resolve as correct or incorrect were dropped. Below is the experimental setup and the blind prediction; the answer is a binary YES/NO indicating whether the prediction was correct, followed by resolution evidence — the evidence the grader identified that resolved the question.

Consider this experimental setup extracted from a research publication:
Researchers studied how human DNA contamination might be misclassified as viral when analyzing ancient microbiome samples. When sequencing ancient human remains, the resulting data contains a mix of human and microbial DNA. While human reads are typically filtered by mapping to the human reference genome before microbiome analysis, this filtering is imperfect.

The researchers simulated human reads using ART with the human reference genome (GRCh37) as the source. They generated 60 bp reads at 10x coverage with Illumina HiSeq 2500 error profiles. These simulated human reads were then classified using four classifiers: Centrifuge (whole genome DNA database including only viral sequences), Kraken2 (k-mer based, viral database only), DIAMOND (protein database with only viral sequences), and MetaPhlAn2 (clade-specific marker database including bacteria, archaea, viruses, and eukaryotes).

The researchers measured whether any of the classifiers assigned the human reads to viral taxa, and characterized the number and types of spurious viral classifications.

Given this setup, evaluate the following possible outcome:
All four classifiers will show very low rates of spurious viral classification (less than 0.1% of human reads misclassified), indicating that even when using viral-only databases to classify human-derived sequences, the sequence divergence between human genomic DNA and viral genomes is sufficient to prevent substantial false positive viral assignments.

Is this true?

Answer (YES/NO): NO